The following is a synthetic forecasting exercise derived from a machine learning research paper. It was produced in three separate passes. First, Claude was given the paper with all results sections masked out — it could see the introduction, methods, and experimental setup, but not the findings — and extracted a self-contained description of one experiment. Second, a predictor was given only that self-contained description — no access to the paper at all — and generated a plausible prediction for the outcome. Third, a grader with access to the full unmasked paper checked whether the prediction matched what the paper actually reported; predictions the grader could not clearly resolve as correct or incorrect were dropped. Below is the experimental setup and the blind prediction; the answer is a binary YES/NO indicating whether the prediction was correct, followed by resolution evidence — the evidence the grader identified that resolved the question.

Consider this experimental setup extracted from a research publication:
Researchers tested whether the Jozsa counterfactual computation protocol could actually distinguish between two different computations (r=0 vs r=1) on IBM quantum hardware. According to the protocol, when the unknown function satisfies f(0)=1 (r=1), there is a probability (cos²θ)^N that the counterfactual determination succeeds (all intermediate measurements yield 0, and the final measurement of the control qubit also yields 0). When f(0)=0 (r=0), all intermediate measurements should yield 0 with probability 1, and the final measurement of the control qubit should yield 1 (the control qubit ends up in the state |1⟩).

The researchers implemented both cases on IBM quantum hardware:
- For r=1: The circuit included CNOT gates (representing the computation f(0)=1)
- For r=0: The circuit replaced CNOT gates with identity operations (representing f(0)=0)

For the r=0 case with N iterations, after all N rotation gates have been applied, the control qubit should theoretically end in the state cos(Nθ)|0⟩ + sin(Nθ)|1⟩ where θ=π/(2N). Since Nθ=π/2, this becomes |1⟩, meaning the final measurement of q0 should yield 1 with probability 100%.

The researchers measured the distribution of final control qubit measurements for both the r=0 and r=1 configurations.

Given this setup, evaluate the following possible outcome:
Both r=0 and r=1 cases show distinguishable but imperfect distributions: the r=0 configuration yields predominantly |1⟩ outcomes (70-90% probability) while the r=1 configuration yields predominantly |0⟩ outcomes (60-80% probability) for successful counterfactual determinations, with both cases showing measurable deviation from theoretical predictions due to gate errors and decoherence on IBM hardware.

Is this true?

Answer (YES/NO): NO